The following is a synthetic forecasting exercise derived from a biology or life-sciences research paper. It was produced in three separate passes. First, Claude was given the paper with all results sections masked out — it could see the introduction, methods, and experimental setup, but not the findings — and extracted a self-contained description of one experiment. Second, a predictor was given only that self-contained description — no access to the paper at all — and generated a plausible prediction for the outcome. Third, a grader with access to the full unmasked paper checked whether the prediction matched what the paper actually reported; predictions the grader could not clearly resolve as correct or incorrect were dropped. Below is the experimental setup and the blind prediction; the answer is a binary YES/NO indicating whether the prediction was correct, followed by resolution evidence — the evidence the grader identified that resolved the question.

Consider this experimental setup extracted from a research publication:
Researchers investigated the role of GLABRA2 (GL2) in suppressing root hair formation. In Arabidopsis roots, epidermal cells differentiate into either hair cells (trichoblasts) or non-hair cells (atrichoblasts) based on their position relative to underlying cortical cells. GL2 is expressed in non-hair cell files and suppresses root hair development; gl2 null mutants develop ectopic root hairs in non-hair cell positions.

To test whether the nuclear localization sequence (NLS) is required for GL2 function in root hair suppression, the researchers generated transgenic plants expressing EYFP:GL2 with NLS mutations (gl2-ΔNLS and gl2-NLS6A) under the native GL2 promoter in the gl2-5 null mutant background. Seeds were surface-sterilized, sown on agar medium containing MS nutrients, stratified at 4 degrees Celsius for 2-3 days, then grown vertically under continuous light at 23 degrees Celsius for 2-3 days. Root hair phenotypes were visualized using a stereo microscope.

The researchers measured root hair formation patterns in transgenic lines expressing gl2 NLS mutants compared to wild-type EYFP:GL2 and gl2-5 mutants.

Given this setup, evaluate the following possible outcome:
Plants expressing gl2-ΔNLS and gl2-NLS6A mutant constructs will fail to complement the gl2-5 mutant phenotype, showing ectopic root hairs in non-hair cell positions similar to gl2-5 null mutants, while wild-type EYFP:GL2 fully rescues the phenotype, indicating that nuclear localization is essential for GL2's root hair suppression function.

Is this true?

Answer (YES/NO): YES